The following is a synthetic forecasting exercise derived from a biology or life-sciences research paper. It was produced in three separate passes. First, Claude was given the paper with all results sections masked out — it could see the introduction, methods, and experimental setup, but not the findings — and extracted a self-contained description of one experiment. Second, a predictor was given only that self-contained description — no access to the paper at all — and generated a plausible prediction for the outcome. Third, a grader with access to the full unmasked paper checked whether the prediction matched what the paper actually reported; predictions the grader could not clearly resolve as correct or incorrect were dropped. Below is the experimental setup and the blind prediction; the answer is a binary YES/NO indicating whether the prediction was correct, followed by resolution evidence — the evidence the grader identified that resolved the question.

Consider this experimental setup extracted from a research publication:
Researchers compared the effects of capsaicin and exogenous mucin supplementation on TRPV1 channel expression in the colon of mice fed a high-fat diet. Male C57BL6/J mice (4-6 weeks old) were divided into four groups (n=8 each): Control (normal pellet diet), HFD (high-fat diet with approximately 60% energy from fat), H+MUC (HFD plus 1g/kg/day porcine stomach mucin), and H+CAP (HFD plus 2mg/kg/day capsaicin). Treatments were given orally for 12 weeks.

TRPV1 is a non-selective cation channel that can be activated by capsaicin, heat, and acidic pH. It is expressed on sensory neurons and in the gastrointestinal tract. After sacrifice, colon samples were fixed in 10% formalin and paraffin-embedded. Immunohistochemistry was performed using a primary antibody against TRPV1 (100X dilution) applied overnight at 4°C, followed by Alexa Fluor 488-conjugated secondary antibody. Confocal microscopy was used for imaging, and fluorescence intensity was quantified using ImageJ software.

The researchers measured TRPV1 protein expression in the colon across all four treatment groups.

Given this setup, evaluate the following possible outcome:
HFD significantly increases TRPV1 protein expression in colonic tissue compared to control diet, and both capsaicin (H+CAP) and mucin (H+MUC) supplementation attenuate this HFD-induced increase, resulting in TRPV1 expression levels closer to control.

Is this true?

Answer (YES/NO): NO